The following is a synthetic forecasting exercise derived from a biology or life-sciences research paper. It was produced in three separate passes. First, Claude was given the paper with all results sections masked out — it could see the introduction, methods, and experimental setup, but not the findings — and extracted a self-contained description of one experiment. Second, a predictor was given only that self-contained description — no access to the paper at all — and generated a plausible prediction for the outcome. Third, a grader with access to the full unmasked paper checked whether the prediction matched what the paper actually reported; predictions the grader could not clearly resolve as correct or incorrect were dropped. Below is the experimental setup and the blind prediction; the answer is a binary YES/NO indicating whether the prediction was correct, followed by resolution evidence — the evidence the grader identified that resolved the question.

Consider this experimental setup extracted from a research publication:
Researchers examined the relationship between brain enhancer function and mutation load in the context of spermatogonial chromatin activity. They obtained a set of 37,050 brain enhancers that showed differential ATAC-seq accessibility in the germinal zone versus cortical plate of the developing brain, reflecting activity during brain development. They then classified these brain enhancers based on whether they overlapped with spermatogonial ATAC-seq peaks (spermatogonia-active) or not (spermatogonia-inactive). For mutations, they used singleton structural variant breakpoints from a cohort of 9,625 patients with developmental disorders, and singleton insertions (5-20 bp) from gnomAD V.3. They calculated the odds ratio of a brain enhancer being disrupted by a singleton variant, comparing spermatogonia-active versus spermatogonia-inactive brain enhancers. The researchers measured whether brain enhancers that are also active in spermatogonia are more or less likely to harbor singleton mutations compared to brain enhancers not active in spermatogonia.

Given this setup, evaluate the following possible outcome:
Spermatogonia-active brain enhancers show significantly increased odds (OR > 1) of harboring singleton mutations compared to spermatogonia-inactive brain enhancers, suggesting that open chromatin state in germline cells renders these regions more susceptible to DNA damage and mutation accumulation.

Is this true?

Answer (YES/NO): YES